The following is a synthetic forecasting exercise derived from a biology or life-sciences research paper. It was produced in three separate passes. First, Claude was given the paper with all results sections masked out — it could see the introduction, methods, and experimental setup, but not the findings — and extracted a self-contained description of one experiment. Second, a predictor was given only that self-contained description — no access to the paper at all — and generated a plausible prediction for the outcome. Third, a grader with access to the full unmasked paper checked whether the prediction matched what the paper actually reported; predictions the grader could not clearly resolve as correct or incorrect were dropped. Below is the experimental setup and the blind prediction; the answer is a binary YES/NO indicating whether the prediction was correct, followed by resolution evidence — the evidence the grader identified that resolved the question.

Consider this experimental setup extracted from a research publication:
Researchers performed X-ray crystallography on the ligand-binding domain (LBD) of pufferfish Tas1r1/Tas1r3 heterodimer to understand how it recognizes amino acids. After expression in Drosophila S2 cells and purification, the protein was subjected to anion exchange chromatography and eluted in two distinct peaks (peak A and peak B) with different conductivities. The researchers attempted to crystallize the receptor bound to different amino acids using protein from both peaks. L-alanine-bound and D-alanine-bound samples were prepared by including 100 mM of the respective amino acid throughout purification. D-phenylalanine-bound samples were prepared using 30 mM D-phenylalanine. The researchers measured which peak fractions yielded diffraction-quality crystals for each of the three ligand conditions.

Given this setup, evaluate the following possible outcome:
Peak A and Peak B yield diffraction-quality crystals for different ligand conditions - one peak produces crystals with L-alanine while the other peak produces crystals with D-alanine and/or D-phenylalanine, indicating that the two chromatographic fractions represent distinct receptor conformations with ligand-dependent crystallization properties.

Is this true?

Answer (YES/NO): NO